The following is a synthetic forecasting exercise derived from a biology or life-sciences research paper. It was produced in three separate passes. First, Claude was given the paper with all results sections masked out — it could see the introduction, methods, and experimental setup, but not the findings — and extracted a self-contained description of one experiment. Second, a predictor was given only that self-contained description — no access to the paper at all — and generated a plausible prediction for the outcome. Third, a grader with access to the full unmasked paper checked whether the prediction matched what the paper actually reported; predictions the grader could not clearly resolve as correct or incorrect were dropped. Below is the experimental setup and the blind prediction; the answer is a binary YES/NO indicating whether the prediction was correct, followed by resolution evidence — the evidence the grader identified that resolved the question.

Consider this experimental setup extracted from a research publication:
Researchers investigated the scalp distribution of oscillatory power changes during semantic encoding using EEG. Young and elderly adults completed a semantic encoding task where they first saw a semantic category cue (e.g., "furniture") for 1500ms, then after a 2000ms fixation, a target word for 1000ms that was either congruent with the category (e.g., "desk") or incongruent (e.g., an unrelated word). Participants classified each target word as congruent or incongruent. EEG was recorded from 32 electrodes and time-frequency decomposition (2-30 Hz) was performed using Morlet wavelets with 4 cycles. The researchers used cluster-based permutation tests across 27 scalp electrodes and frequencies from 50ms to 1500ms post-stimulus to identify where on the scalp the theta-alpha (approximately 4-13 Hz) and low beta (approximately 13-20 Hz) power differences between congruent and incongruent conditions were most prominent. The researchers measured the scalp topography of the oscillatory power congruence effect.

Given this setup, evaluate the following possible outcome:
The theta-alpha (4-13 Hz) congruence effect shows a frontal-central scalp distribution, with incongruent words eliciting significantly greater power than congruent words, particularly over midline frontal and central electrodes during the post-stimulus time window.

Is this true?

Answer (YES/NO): NO